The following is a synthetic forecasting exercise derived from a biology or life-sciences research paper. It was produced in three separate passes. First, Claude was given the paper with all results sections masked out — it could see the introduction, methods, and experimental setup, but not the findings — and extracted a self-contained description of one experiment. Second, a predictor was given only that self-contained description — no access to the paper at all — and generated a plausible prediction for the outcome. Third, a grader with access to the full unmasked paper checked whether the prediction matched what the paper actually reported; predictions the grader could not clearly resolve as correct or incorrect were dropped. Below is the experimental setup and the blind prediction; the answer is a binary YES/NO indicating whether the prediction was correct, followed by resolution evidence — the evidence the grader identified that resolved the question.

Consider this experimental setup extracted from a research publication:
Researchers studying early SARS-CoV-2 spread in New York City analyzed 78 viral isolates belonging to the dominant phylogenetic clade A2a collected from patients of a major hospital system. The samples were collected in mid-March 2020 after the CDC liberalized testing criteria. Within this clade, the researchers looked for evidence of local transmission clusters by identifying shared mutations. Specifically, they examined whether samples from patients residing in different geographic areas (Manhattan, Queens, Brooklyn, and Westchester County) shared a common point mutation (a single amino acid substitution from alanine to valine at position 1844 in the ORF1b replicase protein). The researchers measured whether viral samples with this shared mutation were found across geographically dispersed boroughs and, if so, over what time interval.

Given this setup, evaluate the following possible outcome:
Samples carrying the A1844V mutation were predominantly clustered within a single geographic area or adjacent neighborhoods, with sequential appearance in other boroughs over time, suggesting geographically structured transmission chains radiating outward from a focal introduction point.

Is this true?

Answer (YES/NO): NO